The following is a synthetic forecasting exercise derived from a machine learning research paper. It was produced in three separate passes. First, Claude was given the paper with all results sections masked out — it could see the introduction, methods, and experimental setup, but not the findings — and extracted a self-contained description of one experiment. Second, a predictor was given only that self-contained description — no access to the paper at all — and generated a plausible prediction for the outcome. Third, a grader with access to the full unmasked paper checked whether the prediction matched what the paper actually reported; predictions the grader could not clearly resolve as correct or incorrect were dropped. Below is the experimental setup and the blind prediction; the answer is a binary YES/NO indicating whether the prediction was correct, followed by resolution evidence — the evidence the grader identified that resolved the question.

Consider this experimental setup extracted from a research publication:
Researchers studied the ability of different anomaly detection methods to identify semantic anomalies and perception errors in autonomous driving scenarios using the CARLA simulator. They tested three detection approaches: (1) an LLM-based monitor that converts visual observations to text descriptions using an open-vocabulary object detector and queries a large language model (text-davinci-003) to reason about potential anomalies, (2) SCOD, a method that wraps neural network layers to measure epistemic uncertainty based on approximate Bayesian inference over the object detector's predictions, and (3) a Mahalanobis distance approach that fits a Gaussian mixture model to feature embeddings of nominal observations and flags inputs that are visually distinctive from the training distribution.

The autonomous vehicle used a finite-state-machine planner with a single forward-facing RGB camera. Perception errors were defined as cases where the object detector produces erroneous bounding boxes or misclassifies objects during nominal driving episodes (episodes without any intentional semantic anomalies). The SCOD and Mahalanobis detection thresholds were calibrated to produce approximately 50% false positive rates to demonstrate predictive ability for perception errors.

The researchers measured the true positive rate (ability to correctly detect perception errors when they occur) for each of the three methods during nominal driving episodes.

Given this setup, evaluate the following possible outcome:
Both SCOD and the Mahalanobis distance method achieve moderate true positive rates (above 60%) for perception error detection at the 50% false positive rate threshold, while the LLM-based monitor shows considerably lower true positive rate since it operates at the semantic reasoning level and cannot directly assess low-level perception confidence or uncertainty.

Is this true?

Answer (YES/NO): NO